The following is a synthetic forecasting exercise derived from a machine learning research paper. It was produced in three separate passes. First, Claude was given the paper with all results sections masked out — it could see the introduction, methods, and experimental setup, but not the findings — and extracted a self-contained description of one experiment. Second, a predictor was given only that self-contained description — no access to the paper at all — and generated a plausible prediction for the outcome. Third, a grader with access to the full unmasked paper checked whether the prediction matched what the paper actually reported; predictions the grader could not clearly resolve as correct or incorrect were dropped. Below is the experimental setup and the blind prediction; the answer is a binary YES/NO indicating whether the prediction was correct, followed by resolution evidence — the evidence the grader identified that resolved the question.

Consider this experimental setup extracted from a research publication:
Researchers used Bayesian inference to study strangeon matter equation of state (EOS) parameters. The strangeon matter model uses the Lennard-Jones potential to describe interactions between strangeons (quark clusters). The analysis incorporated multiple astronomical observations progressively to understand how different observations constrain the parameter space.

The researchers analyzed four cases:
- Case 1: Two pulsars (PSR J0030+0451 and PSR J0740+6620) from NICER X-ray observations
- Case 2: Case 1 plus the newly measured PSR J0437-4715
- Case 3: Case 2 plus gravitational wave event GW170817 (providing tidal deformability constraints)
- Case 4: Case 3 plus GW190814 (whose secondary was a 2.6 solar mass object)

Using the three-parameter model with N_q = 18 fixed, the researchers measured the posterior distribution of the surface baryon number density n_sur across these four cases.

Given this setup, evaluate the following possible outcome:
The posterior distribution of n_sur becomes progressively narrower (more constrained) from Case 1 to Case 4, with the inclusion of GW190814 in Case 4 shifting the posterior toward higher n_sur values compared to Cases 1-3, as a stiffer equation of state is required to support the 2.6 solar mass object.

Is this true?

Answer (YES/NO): NO